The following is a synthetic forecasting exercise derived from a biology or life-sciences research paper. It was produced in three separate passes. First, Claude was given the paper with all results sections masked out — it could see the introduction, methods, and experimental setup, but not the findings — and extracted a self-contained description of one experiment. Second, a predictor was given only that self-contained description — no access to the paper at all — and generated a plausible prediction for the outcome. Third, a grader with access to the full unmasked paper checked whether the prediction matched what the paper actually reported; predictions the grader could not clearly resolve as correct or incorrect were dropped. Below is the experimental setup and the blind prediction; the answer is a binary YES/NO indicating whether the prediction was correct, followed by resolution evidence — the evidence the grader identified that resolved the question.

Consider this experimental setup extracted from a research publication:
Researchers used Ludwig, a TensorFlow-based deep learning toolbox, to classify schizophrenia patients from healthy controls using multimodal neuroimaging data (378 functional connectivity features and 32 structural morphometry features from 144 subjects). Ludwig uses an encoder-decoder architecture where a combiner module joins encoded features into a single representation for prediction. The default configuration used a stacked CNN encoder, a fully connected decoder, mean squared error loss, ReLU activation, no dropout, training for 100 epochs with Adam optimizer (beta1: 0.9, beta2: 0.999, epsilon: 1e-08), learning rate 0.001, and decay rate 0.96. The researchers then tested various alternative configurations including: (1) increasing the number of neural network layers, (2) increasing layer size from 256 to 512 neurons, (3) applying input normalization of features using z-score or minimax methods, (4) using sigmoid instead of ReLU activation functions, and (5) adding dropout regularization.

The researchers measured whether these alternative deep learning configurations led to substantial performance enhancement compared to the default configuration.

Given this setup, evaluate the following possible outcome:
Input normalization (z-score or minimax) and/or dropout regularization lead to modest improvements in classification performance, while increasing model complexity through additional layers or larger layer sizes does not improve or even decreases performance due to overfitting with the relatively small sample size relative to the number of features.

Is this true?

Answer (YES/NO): NO